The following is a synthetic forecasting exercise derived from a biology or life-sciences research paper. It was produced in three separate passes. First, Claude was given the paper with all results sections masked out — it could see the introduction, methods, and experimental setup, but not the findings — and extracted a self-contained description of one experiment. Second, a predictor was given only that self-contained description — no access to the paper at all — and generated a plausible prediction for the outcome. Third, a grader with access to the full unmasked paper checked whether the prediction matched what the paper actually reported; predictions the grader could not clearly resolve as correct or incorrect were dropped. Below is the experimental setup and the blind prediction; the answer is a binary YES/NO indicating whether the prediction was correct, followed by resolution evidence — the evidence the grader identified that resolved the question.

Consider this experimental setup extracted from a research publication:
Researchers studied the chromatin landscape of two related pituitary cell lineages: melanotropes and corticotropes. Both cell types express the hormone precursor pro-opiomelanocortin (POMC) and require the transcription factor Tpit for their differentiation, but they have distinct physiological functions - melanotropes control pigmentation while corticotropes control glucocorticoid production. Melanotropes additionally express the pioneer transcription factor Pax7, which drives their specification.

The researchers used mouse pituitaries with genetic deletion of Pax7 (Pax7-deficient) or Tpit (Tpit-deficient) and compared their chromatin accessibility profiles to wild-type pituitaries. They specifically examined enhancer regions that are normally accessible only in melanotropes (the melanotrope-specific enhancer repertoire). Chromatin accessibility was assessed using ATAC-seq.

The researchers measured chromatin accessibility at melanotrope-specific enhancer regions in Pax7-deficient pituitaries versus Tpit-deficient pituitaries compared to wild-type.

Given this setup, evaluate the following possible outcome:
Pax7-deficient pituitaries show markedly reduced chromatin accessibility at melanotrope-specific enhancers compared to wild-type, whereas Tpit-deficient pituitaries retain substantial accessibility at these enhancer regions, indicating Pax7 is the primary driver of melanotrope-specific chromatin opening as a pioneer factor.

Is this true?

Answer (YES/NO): NO